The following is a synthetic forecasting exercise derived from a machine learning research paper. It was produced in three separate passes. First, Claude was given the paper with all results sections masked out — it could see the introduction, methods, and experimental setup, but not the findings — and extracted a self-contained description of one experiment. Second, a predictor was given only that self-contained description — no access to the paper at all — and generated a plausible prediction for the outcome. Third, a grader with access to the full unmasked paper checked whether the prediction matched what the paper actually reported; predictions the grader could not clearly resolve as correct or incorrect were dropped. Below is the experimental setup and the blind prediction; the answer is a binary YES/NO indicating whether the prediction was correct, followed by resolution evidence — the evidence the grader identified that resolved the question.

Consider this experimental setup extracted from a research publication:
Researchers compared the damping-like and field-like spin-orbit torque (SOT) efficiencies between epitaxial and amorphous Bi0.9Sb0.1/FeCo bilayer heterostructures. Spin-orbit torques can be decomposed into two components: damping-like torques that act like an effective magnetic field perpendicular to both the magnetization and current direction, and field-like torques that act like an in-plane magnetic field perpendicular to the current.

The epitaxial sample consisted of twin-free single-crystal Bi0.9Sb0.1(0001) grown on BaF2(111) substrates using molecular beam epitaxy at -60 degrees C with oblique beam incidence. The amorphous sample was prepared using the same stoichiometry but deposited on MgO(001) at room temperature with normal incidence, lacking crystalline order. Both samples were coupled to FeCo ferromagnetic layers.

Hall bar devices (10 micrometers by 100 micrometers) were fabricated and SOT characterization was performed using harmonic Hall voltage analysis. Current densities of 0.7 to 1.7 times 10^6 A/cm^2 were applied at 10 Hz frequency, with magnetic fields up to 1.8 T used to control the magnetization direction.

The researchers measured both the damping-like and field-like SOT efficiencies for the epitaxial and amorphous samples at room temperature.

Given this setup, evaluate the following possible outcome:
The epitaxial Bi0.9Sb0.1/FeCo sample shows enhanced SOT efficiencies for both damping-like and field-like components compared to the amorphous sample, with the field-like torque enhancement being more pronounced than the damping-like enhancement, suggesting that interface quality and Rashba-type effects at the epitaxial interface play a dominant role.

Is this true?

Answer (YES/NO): NO